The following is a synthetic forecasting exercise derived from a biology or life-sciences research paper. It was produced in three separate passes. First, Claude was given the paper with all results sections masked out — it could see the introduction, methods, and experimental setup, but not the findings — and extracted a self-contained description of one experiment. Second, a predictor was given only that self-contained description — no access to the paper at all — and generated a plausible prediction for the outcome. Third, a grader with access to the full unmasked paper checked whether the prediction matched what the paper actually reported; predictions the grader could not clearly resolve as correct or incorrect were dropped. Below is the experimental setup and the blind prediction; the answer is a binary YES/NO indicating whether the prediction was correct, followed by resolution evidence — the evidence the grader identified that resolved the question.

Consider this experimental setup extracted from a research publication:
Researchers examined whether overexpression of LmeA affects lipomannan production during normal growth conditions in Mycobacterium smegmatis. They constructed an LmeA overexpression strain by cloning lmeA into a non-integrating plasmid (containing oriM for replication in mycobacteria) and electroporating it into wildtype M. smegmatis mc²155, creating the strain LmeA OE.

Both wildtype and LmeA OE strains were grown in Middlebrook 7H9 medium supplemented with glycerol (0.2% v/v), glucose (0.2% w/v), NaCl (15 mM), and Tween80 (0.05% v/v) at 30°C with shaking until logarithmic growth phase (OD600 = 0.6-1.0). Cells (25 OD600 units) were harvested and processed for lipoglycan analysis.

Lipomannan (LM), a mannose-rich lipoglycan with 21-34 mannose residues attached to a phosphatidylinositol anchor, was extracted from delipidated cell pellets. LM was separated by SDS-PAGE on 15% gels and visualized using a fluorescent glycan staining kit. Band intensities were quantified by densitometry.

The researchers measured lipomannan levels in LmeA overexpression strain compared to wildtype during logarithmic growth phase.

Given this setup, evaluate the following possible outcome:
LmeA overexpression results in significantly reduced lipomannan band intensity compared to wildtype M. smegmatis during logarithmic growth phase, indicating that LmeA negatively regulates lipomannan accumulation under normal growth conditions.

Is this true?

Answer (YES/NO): NO